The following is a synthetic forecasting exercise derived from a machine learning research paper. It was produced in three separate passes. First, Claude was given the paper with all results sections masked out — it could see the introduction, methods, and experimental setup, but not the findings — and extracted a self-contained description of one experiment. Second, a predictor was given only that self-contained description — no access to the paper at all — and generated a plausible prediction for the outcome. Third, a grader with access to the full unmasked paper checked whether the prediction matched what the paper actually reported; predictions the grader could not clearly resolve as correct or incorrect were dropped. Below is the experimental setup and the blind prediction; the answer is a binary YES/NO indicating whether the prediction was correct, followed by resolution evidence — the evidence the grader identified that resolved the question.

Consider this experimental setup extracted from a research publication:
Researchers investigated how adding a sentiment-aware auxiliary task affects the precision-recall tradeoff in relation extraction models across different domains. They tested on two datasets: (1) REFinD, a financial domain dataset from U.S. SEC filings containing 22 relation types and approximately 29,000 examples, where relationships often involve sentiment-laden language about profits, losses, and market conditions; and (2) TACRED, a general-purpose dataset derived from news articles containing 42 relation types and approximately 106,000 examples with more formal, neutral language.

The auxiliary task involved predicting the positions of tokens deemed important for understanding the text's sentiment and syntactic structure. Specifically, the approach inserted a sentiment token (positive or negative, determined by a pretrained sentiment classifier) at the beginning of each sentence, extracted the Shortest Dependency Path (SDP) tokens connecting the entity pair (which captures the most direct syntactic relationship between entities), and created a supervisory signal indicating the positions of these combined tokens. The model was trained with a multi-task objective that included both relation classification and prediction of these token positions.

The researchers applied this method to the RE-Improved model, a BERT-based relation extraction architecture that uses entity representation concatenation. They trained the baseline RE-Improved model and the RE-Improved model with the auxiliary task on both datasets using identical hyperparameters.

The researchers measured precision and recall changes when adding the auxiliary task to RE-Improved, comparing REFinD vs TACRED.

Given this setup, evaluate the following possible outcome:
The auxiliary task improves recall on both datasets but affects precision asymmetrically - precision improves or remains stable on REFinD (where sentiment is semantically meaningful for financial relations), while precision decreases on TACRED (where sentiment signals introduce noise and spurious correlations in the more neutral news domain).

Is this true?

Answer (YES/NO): NO